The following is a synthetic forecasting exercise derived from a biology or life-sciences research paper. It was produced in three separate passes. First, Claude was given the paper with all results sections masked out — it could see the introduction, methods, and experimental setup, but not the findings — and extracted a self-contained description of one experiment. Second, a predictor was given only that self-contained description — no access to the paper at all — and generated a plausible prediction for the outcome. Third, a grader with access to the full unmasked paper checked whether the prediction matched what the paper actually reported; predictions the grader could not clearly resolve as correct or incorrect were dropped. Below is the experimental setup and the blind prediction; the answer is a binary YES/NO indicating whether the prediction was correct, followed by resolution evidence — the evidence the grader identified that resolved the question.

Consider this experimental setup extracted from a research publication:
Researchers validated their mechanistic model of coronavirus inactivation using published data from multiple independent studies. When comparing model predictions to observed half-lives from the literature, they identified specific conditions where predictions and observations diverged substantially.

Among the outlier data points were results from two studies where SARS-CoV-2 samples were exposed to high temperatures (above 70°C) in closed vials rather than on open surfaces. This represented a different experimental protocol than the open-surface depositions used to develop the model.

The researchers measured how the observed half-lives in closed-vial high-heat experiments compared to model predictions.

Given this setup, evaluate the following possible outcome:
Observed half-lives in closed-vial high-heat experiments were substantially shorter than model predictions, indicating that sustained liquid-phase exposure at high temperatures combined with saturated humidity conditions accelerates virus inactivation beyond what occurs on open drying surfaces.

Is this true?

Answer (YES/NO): YES